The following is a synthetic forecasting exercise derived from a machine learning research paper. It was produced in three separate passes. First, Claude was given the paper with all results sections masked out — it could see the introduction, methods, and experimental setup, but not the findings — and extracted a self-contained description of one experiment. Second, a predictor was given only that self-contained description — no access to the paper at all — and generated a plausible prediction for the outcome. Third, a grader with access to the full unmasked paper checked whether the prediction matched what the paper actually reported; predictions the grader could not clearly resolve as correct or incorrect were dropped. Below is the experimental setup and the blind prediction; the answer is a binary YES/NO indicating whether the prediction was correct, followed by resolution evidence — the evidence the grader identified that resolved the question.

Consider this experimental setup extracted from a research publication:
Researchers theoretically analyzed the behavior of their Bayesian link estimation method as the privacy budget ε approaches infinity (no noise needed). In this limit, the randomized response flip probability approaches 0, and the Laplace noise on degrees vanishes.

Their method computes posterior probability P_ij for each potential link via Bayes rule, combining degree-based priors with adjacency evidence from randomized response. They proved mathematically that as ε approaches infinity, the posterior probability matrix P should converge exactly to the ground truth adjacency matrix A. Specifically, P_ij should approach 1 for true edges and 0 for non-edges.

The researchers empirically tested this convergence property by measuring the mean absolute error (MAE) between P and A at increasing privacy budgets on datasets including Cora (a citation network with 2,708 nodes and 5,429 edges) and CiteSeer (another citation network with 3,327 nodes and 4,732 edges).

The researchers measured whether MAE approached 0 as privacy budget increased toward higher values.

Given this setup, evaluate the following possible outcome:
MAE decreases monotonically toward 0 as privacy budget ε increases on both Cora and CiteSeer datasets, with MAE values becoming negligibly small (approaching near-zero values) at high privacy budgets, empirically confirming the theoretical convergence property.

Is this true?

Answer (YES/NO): YES